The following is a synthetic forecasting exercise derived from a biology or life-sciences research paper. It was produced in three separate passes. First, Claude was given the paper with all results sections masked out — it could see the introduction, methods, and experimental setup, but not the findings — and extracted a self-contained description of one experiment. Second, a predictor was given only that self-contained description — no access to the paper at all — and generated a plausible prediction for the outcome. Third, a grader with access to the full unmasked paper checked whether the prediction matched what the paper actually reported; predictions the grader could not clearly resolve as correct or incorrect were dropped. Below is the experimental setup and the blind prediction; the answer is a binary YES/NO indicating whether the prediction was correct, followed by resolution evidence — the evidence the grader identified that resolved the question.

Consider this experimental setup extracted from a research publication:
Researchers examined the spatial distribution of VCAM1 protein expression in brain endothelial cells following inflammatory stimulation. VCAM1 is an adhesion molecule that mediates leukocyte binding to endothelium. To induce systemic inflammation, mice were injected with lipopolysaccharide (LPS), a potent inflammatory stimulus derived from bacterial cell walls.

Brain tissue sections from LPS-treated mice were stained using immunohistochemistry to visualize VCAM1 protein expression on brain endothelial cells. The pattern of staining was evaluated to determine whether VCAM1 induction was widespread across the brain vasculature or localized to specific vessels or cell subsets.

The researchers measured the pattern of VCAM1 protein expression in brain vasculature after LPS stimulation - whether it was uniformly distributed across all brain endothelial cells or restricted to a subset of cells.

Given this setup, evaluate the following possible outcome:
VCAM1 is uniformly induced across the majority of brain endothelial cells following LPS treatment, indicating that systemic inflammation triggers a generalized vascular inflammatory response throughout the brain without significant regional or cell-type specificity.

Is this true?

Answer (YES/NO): NO